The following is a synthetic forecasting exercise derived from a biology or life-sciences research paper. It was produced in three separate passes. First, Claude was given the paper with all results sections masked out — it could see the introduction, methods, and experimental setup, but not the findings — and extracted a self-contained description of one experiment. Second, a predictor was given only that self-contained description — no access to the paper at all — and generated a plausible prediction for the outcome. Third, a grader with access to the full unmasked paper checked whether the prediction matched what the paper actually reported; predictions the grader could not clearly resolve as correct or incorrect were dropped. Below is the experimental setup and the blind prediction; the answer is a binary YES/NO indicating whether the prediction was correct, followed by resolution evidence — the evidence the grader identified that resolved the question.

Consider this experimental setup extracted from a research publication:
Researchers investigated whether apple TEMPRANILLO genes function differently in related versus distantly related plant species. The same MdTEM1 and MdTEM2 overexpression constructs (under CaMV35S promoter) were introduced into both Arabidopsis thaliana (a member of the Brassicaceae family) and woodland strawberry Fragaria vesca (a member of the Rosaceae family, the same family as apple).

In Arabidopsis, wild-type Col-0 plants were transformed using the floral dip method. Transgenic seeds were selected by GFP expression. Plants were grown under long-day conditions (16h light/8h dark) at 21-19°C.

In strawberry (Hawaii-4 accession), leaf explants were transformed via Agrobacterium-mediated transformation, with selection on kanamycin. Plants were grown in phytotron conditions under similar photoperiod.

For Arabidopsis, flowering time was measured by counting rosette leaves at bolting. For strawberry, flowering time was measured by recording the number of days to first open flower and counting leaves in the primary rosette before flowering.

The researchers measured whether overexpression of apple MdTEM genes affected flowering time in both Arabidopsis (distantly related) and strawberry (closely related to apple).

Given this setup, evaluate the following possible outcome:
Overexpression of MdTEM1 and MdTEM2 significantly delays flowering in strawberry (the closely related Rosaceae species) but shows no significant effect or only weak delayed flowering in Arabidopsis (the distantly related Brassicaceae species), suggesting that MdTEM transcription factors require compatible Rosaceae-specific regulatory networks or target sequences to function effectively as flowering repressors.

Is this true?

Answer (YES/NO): YES